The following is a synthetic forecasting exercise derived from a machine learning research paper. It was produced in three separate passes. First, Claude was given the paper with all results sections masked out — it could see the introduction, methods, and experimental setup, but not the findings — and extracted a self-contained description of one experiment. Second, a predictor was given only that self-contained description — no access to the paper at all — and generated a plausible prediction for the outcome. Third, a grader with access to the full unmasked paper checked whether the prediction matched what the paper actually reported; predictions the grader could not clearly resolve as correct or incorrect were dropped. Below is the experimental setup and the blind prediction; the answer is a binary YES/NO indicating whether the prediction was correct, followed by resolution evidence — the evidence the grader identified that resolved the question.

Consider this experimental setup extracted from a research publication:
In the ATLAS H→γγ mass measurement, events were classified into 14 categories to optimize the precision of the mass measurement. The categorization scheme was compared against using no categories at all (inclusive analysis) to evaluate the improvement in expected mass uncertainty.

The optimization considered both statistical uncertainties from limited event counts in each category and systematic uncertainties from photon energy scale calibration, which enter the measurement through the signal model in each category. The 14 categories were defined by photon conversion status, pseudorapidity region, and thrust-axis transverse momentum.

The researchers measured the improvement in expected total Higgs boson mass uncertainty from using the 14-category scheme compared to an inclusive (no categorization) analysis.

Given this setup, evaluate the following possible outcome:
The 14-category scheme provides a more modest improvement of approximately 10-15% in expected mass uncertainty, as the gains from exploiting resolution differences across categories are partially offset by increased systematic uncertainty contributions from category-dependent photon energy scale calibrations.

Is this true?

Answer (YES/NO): NO